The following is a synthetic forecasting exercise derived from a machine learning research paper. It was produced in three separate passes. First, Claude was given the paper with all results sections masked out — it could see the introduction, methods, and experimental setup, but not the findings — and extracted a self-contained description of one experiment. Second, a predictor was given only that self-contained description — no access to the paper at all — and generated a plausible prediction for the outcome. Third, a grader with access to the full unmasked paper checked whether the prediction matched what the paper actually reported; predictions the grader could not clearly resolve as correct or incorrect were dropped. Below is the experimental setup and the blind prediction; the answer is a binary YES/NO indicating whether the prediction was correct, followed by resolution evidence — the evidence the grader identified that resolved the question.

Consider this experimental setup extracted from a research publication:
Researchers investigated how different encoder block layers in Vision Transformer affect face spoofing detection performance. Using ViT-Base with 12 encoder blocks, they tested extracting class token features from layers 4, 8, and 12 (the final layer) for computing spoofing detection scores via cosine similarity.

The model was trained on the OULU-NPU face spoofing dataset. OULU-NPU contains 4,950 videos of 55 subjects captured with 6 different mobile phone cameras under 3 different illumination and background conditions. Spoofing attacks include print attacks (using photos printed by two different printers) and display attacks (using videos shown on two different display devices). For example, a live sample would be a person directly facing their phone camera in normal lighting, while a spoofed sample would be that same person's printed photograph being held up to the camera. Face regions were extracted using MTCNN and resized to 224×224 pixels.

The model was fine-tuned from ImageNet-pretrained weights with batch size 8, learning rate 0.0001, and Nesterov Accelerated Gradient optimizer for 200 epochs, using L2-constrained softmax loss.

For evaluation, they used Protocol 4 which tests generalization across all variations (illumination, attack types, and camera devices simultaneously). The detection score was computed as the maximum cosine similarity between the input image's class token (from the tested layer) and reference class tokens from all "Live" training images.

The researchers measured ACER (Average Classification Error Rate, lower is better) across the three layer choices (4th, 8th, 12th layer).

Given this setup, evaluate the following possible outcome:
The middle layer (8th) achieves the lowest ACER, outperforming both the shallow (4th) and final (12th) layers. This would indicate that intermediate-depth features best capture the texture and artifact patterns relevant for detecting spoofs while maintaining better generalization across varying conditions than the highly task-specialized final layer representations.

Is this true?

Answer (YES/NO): YES